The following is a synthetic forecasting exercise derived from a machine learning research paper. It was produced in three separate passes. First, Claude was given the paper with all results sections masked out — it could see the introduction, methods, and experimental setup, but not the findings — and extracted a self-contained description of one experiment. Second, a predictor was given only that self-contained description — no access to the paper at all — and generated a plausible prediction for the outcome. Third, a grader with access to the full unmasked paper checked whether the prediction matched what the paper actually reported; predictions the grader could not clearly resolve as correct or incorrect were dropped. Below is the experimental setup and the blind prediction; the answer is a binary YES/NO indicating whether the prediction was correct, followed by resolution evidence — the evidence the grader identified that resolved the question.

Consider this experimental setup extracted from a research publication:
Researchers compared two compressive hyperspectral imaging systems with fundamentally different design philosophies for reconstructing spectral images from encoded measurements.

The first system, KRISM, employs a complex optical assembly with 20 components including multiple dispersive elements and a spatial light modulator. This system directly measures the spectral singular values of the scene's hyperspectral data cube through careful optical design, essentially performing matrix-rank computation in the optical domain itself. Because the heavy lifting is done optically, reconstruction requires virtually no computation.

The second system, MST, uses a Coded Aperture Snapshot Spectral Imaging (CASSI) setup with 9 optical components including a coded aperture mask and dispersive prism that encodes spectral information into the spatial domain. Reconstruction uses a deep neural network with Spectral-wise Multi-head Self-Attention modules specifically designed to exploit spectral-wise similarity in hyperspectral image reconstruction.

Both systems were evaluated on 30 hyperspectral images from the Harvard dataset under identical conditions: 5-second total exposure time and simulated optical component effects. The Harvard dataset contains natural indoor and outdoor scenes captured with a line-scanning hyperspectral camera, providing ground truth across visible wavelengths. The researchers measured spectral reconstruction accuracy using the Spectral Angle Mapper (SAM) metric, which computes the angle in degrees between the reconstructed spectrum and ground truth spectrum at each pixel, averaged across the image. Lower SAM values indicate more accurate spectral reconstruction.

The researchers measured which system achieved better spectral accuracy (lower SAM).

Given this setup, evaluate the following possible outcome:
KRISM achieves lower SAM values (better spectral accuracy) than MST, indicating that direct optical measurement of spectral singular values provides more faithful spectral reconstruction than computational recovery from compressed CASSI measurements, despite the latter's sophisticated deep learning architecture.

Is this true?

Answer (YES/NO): YES